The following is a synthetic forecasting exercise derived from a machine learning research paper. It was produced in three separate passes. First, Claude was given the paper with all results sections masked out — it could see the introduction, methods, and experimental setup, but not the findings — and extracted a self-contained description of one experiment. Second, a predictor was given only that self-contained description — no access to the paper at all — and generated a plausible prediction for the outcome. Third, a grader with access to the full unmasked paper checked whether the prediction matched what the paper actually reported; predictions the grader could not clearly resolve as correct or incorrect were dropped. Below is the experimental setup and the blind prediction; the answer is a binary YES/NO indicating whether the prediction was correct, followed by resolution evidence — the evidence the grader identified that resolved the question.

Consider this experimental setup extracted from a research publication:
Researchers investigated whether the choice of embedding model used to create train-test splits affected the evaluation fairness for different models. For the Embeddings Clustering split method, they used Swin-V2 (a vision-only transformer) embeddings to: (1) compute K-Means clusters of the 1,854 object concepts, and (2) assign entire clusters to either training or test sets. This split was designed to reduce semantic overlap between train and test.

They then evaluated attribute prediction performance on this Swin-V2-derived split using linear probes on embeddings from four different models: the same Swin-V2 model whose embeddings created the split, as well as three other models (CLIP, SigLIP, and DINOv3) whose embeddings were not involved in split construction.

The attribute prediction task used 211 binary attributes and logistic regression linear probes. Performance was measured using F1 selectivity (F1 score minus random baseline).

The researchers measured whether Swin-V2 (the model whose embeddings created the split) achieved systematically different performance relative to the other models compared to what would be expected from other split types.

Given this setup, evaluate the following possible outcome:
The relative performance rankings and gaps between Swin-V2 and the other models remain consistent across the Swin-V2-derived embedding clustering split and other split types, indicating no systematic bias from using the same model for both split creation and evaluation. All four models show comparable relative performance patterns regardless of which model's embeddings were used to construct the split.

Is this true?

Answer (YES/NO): NO